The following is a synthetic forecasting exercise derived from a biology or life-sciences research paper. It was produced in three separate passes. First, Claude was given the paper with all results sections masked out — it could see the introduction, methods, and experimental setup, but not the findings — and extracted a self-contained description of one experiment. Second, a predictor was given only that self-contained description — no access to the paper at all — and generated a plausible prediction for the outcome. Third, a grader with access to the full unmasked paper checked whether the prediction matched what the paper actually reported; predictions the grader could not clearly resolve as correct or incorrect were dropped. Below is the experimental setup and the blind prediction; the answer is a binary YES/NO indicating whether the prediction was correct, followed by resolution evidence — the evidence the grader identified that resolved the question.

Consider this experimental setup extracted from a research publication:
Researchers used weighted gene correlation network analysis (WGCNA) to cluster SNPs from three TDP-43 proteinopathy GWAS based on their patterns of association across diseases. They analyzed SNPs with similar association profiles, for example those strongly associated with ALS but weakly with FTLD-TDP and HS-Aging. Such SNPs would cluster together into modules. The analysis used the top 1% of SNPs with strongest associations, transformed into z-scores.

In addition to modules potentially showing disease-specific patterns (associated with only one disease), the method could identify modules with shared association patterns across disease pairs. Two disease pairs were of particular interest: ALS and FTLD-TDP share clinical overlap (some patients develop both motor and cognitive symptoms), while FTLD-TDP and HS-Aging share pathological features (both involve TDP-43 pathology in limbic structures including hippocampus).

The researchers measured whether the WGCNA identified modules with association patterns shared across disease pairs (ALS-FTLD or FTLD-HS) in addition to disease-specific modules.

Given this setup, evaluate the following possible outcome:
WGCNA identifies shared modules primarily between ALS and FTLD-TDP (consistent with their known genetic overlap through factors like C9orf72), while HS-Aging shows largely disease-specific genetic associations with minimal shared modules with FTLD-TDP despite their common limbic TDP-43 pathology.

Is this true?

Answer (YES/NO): NO